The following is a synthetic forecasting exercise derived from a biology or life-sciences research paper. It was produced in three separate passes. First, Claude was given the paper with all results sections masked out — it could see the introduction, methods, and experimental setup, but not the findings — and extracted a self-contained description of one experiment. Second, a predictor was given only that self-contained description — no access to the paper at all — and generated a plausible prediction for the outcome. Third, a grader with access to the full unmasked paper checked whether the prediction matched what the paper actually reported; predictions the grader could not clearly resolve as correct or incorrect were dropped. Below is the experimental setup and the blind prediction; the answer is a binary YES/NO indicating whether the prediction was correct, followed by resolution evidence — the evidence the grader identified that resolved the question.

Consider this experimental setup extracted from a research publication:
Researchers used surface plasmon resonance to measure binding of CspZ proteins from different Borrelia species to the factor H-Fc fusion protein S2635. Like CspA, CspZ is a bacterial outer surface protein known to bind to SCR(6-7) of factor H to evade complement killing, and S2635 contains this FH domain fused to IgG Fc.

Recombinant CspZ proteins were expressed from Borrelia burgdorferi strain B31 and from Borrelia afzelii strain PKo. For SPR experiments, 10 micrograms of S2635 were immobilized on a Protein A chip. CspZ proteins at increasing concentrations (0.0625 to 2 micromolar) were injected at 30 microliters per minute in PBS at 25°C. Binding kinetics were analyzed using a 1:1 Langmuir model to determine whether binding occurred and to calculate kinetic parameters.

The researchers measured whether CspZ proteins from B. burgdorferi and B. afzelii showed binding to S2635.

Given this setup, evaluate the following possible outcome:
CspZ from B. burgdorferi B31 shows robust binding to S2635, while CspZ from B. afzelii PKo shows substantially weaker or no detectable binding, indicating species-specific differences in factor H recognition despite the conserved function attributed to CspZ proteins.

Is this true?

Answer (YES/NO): NO